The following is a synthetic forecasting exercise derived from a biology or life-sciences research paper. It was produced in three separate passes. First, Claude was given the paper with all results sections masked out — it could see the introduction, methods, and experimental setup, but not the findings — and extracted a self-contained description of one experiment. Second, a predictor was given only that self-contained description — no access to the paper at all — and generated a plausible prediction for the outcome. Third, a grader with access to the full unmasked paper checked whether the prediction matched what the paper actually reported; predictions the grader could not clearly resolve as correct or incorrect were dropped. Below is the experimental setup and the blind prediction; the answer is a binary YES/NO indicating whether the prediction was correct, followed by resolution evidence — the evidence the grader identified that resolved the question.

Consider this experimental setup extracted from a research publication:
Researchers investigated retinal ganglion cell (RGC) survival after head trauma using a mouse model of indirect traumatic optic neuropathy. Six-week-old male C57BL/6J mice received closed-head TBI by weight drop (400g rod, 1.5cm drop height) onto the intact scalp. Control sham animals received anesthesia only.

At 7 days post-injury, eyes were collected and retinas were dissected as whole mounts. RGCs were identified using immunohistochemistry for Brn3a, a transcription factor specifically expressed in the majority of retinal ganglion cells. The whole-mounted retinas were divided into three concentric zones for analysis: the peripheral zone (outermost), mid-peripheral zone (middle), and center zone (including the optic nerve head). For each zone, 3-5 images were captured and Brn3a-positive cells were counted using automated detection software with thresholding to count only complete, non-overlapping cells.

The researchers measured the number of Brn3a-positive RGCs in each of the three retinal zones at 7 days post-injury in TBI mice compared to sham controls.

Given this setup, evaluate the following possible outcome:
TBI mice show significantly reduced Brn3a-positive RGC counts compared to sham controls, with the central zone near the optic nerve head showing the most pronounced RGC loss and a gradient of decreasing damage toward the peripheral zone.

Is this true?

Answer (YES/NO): NO